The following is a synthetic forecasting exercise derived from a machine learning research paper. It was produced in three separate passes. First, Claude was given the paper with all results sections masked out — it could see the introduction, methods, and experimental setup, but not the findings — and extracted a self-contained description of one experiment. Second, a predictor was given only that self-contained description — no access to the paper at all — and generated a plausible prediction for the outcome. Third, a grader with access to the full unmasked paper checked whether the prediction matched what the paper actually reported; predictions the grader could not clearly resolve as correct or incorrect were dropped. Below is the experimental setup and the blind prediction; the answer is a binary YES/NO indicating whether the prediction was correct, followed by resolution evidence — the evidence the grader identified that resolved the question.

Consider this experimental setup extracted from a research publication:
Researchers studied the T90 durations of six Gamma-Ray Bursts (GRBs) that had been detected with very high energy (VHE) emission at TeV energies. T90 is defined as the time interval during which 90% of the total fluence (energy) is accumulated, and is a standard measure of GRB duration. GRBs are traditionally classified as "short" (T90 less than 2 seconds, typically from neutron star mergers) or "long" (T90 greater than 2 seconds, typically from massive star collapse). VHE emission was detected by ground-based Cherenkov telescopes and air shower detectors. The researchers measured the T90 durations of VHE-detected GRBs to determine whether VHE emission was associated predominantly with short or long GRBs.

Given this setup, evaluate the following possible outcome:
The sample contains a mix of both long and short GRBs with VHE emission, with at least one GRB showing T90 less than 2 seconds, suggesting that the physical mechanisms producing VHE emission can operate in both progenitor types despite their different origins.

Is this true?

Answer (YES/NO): NO